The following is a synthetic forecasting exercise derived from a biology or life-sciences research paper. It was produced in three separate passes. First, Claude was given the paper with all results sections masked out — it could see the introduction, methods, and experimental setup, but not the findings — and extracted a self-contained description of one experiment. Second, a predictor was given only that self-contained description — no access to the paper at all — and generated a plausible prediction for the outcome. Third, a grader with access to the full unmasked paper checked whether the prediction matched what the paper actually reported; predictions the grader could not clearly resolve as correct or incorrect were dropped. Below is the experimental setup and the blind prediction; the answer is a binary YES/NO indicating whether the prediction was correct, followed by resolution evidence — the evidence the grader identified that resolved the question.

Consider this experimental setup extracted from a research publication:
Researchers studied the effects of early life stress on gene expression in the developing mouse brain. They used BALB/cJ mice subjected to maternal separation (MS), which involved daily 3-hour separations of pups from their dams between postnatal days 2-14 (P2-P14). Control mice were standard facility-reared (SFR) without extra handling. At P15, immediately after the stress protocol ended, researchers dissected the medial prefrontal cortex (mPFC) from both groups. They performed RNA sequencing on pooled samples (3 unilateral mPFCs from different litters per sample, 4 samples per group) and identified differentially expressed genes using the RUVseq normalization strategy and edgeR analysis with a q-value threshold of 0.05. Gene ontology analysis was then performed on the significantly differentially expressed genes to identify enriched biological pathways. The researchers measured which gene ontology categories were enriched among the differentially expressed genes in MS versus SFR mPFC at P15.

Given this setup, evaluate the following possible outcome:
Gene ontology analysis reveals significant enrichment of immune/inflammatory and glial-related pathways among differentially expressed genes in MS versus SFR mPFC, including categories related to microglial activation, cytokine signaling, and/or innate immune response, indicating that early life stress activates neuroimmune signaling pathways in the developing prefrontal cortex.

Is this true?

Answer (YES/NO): NO